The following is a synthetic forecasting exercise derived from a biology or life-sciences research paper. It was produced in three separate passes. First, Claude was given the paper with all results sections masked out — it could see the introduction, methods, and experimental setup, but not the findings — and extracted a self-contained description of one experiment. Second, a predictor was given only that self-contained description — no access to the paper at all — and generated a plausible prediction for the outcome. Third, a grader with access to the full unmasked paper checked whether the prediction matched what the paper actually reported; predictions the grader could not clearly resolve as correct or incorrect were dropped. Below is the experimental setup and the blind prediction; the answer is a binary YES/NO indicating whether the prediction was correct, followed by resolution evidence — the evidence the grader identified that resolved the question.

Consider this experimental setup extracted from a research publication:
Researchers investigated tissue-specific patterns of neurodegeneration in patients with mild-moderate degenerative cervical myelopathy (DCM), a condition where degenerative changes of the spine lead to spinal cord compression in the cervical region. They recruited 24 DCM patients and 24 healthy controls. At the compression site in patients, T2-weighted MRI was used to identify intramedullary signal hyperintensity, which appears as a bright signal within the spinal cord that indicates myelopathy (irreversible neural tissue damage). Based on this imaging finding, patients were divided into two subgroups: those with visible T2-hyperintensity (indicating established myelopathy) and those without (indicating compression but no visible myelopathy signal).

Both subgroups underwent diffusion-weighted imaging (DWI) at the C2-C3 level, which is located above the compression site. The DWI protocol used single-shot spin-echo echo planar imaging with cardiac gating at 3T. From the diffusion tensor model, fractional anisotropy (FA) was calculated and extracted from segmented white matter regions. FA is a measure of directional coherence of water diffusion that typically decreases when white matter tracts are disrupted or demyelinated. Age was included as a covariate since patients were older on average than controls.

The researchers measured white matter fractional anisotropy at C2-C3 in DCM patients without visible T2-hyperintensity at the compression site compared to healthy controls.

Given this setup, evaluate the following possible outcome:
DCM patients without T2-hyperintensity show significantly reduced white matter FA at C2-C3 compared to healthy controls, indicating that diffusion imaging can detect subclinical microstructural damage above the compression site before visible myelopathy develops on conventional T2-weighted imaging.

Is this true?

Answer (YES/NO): NO